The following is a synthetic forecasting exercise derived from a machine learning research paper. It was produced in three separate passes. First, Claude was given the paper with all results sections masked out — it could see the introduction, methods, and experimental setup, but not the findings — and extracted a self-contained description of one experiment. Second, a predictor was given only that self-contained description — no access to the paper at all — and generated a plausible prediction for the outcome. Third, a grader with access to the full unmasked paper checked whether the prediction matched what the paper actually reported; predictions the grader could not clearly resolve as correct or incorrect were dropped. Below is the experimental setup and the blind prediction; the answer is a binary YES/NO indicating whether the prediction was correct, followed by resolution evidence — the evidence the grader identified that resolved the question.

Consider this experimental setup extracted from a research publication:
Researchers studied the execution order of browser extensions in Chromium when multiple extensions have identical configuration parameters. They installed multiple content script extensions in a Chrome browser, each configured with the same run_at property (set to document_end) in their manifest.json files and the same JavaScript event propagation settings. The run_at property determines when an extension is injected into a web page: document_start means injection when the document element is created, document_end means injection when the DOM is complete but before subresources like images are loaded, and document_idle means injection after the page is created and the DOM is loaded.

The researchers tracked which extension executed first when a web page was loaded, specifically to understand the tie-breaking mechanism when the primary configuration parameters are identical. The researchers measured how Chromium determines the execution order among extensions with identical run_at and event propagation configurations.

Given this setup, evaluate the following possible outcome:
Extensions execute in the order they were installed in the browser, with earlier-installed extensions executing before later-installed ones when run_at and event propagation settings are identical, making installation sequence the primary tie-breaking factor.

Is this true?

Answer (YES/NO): YES